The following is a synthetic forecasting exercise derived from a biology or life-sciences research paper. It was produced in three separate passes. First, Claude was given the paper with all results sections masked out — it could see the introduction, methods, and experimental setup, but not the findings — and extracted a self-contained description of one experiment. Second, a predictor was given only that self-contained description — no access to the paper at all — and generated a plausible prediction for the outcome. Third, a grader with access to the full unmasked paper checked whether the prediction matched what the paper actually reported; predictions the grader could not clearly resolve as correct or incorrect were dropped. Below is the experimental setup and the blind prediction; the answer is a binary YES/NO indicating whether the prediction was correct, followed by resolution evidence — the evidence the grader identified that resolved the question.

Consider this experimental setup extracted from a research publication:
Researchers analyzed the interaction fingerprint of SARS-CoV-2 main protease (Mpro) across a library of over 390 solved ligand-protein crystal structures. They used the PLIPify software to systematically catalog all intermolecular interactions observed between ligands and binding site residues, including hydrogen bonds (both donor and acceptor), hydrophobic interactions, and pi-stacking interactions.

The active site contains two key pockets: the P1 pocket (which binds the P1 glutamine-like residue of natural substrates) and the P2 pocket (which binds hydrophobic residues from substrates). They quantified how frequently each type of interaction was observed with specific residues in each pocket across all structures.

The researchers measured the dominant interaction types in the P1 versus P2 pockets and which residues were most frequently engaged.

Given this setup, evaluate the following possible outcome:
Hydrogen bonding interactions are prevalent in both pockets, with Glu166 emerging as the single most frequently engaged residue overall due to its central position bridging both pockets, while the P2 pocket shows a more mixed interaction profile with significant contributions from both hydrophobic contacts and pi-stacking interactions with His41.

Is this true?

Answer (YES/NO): NO